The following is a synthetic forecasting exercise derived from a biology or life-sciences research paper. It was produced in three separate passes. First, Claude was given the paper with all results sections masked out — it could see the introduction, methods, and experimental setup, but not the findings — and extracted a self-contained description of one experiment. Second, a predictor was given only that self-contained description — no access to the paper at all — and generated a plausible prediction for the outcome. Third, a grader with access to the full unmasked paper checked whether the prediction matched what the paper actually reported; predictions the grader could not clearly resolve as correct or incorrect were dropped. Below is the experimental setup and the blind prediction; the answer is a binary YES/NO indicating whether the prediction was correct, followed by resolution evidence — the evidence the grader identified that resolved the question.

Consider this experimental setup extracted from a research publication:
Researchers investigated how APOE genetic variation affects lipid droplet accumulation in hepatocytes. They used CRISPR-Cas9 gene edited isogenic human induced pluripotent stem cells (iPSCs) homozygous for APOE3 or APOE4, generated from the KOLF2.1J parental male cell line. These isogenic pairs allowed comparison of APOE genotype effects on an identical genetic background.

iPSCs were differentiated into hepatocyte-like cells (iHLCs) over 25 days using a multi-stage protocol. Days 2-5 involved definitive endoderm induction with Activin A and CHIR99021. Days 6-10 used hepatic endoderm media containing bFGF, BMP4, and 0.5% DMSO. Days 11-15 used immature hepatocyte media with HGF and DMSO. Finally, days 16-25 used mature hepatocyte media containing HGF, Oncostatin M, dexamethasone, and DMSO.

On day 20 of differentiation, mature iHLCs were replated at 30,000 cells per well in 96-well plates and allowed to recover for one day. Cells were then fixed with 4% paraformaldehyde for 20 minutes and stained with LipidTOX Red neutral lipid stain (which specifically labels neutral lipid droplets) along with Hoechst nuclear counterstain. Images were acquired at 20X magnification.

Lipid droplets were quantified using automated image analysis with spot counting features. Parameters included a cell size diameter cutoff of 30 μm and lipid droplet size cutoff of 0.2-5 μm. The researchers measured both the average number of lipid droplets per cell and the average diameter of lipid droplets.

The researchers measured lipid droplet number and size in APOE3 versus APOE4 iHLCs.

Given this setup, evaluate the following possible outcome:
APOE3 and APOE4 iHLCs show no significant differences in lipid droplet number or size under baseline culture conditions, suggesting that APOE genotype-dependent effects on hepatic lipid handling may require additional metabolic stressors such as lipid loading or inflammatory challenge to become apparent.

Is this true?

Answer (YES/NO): NO